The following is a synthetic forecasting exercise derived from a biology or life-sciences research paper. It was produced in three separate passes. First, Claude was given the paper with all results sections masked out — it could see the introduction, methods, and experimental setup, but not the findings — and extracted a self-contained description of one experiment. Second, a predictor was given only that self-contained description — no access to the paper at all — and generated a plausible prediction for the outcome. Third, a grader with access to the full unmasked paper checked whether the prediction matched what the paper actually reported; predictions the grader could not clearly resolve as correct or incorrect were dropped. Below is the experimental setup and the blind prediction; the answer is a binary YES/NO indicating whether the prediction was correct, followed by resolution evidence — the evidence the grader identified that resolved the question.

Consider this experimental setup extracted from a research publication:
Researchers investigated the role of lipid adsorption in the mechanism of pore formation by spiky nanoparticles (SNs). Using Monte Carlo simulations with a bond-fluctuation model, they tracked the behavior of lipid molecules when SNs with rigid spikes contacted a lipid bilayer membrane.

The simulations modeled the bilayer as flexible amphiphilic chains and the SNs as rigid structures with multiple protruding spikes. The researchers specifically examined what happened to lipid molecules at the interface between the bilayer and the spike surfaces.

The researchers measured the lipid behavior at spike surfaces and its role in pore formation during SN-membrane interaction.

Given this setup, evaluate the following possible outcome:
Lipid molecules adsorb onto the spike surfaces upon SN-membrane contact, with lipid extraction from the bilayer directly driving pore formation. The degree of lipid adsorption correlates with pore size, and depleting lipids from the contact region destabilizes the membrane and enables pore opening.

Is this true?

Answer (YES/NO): NO